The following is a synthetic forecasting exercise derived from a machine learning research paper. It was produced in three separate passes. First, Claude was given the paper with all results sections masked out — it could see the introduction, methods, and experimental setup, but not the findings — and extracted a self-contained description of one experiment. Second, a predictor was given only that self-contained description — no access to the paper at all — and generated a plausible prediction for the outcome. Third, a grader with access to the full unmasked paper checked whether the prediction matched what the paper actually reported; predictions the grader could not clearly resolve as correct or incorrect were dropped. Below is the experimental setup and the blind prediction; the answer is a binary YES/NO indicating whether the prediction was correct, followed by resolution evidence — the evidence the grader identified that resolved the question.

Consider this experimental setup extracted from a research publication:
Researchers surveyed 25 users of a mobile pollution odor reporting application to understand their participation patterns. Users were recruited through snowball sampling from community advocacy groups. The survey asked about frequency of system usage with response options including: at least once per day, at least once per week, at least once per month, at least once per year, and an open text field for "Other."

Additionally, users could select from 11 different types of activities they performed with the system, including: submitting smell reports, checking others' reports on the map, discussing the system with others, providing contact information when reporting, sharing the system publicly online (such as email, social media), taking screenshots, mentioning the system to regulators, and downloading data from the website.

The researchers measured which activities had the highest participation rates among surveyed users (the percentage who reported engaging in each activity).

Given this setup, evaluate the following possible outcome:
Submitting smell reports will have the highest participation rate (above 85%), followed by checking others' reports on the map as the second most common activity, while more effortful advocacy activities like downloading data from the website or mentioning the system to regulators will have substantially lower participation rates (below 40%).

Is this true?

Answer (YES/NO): NO